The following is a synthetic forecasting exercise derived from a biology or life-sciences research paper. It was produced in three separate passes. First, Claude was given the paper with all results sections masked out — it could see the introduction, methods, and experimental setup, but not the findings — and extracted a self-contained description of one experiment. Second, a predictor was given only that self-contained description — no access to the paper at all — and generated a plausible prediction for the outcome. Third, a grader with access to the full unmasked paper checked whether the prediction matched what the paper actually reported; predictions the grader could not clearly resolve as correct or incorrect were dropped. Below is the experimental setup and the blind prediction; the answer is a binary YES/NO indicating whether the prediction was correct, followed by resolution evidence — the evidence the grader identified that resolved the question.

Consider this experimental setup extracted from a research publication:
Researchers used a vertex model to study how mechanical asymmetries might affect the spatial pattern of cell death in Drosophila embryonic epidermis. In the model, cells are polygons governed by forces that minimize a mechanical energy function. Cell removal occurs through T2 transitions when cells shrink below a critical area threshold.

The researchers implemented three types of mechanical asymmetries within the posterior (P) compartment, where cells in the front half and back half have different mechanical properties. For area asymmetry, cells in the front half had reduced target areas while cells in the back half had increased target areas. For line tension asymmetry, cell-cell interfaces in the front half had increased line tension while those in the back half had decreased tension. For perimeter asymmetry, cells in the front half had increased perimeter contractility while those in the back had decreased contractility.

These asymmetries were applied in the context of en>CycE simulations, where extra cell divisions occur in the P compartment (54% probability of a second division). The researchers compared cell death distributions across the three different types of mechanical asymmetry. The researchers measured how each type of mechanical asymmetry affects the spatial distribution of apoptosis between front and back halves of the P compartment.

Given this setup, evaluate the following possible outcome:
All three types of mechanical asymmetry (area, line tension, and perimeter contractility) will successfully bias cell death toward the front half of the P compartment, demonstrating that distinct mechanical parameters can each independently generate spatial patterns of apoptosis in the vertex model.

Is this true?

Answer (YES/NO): YES